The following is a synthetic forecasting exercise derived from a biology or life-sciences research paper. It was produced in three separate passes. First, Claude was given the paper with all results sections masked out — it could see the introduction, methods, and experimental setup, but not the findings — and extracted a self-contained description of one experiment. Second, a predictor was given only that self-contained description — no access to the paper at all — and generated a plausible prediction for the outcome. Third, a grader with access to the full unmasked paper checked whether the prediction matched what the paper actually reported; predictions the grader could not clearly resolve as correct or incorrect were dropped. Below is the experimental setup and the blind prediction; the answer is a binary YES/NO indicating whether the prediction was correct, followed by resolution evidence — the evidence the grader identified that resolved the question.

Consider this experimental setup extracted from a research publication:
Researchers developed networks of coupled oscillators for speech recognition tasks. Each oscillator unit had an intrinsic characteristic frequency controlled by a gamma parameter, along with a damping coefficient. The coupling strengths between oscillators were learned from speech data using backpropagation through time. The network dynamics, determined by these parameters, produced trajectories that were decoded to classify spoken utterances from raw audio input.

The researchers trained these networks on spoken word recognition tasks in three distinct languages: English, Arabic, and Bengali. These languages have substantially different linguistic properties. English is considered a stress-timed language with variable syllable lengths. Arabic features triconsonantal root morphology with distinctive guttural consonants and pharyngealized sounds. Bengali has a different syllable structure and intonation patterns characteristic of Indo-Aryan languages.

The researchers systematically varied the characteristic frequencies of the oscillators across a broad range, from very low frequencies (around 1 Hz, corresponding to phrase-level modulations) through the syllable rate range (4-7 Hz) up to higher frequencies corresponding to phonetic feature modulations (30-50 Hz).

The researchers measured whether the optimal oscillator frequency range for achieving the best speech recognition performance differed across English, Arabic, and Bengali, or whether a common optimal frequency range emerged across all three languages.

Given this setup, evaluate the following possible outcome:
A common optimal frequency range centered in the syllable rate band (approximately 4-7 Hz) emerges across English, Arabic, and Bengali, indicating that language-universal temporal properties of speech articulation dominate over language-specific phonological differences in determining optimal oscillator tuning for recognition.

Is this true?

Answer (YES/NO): NO